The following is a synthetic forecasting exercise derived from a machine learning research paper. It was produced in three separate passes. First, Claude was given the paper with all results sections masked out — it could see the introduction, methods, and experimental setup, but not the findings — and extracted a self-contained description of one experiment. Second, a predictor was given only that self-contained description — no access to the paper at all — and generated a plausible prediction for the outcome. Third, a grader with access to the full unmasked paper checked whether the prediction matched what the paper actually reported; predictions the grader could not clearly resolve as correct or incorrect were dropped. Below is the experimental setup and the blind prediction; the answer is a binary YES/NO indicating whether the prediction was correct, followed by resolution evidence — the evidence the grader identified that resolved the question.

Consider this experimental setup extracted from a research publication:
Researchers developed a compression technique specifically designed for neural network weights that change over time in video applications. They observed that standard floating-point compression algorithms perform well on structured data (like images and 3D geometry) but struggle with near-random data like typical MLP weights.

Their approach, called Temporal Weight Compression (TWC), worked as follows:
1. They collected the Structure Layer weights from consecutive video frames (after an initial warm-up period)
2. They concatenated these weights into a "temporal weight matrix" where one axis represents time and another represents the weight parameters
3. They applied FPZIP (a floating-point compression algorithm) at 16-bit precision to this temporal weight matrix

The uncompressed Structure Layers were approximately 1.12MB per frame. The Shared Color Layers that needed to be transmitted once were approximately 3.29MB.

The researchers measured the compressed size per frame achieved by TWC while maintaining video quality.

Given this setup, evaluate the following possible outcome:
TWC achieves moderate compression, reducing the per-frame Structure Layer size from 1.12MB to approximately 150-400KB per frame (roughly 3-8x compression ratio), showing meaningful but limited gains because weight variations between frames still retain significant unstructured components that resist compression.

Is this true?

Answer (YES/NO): YES